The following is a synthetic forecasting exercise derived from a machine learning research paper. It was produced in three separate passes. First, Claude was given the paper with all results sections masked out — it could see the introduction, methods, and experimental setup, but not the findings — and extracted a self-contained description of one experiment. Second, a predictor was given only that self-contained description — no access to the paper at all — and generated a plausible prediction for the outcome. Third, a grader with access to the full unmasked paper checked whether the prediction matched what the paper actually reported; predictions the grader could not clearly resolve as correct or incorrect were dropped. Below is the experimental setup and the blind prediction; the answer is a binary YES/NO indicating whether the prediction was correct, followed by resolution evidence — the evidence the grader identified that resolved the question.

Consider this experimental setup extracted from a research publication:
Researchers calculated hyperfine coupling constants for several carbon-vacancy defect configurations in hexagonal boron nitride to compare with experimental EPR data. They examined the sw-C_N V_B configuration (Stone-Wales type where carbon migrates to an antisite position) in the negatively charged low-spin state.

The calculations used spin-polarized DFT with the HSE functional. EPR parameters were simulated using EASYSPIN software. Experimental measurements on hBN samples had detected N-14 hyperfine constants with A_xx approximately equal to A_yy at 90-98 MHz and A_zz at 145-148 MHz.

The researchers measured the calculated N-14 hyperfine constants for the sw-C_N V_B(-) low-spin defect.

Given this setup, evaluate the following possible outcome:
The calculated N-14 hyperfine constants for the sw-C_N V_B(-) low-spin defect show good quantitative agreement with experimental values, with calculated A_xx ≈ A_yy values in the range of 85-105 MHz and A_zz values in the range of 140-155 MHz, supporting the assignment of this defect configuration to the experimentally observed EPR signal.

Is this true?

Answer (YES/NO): NO